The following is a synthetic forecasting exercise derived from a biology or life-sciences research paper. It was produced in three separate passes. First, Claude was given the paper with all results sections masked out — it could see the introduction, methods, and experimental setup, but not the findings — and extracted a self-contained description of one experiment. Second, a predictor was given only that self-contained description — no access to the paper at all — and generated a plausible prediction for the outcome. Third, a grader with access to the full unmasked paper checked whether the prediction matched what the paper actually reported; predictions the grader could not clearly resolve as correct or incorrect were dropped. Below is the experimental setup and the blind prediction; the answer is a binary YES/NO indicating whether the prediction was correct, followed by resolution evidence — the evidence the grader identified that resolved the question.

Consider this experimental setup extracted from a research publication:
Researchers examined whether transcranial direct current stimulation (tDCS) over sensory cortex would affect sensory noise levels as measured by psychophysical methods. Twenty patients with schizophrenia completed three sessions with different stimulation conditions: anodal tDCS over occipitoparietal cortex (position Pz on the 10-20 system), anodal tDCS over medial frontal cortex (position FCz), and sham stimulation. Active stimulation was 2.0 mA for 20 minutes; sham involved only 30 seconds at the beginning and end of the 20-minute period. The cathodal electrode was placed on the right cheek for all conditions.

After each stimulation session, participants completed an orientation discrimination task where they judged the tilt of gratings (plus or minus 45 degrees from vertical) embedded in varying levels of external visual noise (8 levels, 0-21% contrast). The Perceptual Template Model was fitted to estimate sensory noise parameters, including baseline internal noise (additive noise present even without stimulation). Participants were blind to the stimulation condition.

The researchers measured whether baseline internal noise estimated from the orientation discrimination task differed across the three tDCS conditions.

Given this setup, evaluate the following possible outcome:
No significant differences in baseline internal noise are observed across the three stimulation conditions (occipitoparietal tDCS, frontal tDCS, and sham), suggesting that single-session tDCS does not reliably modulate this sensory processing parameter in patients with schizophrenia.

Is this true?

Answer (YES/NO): NO